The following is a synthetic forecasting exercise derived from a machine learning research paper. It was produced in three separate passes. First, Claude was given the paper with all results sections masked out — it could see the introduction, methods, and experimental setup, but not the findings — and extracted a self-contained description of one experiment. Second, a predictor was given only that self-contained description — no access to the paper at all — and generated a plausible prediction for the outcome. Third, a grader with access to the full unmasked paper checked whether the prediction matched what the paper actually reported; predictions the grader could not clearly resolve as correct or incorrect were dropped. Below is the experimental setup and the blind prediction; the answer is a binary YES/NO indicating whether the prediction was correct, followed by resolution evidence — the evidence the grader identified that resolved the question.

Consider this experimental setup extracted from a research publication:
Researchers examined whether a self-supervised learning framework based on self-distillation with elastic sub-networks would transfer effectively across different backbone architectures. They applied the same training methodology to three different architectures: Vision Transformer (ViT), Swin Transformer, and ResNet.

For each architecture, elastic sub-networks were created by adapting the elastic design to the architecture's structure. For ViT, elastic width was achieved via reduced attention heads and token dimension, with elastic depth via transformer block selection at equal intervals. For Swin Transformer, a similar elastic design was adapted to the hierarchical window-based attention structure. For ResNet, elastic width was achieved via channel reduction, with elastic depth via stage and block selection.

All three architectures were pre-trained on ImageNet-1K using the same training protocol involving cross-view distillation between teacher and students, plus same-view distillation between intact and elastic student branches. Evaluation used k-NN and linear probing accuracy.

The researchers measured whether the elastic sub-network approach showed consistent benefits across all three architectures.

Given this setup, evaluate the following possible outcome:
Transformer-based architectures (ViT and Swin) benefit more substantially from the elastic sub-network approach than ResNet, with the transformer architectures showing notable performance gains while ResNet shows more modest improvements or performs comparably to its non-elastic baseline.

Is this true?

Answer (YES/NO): NO